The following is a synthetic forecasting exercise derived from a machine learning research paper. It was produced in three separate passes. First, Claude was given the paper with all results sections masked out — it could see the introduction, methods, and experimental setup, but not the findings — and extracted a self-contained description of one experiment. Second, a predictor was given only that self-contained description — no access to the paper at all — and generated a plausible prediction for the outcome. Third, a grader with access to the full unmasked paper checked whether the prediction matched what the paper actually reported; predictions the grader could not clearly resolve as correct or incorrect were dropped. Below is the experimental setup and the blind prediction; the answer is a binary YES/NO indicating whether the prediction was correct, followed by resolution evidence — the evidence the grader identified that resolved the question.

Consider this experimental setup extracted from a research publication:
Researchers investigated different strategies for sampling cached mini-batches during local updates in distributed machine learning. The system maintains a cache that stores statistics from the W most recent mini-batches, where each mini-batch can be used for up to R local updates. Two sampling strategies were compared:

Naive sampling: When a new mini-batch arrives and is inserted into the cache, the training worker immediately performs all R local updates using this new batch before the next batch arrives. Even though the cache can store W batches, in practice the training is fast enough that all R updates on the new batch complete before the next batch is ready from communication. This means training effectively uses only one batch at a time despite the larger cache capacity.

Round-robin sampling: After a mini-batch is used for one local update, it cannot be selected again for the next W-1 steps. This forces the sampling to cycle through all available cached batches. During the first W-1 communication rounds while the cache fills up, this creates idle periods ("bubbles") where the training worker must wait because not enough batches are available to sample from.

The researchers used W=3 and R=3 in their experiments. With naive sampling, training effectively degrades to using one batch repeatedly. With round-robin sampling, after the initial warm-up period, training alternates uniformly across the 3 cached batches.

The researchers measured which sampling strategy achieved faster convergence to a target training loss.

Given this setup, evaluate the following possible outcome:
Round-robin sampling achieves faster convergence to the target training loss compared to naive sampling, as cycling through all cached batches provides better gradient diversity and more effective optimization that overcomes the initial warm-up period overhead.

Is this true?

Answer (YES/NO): YES